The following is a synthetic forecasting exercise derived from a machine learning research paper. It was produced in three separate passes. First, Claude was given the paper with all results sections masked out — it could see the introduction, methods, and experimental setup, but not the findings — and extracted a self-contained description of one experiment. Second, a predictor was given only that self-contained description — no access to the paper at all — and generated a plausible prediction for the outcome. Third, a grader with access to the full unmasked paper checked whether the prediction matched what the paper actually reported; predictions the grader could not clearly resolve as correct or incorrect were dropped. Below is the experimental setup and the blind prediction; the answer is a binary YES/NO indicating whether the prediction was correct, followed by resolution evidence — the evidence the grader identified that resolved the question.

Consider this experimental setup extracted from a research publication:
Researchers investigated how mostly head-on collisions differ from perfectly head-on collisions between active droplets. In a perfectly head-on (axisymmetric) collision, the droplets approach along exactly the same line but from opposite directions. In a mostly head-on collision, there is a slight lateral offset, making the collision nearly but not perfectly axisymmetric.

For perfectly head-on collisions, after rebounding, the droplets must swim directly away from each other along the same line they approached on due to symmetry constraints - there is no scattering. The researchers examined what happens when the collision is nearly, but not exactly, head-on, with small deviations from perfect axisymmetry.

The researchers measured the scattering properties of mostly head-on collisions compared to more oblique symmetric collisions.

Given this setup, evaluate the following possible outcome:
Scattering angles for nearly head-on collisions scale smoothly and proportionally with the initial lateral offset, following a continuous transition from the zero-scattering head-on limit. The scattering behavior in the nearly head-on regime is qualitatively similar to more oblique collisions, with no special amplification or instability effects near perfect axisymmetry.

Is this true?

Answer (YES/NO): NO